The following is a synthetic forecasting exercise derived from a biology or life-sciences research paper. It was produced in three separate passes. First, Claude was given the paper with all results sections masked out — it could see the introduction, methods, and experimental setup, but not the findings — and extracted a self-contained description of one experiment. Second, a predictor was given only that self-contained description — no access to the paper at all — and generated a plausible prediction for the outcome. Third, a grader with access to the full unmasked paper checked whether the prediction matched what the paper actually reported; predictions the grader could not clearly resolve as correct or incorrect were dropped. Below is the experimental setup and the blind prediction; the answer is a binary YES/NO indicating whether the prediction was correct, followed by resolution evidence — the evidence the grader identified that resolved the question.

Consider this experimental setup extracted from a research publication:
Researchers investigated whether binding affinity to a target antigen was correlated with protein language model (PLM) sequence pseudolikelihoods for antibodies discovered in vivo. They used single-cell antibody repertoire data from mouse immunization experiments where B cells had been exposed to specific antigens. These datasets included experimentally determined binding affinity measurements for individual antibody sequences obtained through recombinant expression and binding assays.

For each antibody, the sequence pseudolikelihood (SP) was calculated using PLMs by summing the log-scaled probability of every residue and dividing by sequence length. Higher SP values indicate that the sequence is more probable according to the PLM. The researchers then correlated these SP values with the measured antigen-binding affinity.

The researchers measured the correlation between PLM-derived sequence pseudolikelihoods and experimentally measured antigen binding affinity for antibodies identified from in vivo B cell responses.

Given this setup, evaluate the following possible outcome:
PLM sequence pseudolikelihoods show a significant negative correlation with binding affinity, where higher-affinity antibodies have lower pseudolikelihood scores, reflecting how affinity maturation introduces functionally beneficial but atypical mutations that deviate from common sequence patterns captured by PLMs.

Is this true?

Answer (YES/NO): YES